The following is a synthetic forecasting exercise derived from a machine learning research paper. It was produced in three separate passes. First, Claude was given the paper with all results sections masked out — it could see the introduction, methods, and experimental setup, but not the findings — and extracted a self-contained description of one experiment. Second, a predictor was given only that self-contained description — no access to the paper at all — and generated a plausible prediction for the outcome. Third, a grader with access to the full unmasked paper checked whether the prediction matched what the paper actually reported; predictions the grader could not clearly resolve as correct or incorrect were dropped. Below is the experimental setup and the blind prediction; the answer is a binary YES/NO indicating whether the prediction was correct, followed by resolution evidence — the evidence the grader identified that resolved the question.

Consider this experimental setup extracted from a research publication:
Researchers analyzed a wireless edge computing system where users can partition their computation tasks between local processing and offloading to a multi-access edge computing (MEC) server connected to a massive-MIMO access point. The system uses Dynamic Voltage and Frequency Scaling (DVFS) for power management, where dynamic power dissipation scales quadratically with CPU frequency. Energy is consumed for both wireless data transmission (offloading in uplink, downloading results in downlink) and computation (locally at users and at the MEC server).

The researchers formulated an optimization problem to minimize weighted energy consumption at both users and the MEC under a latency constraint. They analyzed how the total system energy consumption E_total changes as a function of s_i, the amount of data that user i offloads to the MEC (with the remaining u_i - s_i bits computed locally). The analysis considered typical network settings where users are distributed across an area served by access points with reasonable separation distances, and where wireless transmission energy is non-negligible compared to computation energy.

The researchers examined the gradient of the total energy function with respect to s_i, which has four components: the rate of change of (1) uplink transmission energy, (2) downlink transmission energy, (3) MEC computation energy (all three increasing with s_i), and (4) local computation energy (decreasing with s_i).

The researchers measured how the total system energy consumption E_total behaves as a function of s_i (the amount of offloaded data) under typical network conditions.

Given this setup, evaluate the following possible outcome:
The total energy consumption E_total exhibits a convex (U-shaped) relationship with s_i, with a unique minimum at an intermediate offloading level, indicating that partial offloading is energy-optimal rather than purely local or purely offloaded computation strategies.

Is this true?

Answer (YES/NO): NO